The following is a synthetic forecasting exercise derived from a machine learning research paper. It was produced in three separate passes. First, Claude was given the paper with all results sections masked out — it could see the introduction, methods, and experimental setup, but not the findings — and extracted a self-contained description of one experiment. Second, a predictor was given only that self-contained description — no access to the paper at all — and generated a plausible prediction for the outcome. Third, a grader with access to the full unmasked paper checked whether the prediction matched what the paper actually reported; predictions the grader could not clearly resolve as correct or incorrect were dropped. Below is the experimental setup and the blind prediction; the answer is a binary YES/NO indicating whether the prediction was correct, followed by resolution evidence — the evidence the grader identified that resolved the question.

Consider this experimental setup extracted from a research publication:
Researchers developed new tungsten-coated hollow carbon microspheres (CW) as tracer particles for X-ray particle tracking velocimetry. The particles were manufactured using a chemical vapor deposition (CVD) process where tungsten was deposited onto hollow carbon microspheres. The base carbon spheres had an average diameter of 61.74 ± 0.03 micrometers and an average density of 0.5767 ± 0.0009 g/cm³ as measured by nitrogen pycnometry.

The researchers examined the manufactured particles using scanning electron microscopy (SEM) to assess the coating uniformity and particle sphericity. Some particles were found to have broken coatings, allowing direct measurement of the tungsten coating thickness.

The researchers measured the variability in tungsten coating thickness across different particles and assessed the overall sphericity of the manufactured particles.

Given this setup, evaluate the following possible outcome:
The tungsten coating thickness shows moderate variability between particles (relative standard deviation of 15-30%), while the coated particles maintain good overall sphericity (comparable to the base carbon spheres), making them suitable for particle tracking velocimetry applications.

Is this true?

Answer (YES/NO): NO